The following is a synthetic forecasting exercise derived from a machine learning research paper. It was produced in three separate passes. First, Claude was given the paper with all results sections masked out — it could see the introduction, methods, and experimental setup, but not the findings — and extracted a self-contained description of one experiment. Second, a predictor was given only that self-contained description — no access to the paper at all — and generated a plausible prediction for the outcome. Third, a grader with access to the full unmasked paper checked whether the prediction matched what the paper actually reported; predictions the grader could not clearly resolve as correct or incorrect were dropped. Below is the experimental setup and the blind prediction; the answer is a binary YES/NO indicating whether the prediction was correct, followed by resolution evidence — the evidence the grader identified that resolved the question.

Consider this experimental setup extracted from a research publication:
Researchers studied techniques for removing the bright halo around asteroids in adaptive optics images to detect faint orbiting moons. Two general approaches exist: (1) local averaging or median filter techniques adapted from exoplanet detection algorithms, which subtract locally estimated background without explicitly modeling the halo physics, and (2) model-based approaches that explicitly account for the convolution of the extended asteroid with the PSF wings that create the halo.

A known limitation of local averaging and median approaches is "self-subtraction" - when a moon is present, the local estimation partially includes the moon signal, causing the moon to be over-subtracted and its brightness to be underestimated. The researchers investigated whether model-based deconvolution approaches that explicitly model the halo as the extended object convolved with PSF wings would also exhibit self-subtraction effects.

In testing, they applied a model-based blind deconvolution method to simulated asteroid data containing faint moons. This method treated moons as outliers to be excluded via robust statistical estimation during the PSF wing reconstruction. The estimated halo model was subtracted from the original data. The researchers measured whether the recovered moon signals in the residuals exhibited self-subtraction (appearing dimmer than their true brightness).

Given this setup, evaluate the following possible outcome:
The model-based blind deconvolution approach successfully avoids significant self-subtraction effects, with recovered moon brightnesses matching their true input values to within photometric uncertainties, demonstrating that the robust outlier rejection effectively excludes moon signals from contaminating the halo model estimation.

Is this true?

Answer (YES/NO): NO